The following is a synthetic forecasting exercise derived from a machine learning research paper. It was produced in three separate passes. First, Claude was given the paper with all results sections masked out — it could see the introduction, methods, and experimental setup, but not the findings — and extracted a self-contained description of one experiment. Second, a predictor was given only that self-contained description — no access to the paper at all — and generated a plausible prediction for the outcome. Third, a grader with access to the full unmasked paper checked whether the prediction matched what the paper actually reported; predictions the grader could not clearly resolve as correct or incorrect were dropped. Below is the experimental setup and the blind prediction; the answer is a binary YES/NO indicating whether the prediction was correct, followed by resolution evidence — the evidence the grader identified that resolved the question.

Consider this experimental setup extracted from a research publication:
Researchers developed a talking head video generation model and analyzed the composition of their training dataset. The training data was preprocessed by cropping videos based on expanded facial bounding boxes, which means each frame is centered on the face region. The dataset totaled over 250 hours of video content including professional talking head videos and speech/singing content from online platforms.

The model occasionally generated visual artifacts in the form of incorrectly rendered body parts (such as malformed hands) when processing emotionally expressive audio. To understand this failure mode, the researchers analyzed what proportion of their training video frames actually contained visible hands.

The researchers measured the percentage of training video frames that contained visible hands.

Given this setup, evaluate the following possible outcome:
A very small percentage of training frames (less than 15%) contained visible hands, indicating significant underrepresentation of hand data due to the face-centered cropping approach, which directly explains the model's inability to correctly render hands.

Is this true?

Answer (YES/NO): YES